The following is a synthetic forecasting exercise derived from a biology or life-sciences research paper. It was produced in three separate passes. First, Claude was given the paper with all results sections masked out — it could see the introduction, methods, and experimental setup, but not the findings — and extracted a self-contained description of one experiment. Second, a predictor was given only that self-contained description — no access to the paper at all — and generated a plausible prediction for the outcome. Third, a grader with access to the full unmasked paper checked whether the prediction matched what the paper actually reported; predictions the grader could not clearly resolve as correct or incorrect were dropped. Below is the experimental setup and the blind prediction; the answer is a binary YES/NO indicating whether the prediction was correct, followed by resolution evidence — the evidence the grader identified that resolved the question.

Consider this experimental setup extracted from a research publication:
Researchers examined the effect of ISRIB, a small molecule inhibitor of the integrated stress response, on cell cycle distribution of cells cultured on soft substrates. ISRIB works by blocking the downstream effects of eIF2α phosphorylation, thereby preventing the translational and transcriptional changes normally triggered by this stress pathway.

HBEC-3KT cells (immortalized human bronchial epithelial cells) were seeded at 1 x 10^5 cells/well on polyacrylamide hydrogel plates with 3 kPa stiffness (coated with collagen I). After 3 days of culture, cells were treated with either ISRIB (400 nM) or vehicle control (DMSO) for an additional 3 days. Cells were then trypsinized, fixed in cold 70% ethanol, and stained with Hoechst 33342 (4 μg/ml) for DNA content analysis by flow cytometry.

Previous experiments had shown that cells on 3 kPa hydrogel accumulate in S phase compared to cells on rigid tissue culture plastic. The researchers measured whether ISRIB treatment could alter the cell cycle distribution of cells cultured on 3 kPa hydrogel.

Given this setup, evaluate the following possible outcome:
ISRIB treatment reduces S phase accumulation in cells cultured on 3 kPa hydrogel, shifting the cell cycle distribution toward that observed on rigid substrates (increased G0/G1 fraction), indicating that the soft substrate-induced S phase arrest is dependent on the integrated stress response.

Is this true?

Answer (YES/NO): YES